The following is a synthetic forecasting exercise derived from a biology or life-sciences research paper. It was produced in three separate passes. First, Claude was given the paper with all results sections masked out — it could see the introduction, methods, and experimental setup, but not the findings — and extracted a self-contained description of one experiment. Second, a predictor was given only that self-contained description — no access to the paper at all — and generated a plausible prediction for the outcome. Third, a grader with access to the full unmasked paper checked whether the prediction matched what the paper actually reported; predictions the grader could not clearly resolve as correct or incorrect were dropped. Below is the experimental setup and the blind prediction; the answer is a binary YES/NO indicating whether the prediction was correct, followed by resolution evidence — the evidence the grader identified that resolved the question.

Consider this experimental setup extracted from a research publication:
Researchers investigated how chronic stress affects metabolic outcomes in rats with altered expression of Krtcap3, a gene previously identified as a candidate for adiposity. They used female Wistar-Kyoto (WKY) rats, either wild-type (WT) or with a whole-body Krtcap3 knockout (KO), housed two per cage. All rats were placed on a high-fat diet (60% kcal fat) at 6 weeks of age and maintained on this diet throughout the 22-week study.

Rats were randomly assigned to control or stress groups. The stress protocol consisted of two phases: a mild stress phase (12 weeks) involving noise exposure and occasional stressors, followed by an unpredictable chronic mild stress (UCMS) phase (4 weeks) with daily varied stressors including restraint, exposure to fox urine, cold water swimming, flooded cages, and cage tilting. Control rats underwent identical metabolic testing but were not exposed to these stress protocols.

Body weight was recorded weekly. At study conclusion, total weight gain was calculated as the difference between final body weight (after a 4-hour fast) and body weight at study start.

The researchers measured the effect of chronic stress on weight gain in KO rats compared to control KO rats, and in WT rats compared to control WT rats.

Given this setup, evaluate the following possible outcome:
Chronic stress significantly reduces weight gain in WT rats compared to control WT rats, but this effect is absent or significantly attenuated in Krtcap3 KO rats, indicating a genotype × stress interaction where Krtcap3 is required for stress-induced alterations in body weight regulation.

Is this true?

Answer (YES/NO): NO